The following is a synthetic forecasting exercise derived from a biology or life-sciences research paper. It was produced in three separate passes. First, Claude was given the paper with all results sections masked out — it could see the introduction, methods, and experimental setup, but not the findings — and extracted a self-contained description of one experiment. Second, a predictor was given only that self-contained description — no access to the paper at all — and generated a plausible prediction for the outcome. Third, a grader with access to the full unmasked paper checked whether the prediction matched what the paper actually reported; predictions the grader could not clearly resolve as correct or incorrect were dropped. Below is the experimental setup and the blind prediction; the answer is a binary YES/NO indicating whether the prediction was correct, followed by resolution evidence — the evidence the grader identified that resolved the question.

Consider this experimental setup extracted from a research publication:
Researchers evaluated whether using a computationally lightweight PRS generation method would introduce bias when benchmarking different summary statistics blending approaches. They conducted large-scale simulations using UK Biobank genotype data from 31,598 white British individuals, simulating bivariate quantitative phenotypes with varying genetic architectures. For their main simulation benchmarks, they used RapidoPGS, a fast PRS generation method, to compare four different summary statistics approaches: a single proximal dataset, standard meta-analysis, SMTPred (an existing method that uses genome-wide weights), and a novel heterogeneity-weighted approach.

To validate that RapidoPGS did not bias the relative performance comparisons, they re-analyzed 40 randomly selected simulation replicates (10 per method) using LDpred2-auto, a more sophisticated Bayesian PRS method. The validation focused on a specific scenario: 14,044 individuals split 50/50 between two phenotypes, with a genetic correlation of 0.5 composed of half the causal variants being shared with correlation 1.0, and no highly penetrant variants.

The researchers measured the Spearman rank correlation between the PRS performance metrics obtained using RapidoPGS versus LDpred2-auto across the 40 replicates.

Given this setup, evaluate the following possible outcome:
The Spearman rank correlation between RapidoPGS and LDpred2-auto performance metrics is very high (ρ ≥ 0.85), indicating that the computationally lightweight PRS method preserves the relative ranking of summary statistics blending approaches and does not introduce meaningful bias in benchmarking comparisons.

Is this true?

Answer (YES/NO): NO